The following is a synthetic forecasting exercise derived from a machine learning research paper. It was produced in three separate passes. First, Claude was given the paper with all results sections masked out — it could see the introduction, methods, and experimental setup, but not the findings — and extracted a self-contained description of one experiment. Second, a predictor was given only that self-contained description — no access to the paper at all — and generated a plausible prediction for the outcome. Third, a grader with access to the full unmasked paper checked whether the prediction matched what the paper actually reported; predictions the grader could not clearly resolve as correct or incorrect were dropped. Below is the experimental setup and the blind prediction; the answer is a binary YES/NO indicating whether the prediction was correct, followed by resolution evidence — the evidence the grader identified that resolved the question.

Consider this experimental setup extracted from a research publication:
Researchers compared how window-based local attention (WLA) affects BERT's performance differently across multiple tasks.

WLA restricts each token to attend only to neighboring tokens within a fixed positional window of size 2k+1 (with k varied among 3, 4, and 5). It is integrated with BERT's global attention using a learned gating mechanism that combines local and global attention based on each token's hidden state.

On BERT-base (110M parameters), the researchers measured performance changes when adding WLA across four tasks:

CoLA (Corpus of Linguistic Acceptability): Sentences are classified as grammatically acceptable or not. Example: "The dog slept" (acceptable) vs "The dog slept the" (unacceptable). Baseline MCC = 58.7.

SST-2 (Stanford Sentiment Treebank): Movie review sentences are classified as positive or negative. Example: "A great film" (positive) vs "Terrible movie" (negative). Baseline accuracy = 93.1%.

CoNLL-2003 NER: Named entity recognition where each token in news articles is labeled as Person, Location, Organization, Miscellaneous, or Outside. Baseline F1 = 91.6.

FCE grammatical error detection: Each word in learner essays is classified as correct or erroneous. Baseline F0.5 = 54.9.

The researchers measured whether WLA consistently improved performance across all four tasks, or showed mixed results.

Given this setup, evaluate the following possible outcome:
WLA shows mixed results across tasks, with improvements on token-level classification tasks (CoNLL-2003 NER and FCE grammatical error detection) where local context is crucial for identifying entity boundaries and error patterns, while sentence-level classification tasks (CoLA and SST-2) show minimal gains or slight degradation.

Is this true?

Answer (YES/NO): NO